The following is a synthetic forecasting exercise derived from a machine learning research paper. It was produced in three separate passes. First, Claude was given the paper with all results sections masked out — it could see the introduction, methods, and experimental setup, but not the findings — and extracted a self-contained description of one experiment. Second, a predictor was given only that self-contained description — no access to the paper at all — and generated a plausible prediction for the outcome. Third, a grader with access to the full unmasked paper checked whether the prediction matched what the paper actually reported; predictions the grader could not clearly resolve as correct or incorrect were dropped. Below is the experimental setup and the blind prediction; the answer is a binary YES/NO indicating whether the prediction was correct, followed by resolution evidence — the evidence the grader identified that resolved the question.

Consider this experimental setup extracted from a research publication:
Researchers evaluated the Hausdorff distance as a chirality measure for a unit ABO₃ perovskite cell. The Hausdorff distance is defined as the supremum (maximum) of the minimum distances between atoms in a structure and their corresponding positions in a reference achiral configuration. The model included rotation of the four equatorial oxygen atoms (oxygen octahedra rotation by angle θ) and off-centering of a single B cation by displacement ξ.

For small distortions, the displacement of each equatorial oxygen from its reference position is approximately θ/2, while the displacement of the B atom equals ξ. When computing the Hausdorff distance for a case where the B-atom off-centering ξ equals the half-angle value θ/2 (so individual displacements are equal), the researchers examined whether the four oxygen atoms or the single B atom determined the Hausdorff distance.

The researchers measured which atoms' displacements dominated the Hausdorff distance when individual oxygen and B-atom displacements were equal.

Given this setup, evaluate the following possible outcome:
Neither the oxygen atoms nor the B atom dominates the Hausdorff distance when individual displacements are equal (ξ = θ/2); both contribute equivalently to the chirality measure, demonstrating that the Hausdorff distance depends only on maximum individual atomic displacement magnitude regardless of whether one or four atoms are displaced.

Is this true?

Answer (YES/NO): YES